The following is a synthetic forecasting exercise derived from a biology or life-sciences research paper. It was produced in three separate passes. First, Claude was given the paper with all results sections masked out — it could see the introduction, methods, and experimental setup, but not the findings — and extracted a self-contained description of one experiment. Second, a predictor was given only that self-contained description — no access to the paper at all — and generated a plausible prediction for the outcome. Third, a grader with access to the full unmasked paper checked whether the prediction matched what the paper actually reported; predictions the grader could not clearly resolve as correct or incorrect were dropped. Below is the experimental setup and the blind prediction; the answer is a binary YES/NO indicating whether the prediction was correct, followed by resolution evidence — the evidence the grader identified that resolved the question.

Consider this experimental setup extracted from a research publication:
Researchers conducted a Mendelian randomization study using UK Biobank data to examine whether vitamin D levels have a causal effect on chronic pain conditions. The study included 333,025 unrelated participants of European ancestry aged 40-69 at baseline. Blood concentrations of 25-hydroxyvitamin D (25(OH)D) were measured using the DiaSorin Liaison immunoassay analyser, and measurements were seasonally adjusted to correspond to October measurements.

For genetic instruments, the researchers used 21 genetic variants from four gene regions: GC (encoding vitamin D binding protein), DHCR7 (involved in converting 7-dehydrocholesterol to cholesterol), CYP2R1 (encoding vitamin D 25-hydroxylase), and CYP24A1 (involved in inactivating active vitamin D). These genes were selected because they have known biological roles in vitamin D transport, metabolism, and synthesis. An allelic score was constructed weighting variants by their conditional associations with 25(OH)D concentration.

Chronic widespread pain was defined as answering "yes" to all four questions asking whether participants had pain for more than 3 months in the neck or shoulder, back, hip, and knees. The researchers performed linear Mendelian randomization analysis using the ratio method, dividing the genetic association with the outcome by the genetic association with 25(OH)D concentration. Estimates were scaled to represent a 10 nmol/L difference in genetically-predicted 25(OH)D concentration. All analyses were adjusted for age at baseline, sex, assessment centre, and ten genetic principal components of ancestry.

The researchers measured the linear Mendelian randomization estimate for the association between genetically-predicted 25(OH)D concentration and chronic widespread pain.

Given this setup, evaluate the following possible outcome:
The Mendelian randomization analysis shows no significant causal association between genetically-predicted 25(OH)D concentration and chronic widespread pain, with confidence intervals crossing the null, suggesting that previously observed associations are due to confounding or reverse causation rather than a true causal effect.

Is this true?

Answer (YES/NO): YES